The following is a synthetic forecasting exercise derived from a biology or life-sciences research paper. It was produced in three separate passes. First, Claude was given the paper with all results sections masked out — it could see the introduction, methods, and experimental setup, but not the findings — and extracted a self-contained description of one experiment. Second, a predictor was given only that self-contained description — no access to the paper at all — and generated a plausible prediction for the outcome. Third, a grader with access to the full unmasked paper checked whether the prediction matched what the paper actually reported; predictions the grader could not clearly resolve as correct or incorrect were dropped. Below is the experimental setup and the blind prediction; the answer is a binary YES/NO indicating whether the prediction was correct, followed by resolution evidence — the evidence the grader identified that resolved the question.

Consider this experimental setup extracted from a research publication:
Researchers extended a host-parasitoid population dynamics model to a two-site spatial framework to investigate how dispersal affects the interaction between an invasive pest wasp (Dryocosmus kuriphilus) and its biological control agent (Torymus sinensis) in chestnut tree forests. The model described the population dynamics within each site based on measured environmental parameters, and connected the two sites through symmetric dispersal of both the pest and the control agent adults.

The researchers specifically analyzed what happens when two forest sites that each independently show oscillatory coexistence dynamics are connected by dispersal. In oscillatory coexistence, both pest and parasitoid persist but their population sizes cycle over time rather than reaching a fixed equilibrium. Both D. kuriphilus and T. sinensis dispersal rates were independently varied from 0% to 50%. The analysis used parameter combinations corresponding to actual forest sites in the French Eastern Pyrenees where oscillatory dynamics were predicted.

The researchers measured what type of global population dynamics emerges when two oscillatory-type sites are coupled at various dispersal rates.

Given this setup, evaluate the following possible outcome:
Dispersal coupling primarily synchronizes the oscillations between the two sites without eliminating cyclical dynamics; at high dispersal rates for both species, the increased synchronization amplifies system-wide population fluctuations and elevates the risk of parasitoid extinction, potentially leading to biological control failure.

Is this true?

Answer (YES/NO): NO